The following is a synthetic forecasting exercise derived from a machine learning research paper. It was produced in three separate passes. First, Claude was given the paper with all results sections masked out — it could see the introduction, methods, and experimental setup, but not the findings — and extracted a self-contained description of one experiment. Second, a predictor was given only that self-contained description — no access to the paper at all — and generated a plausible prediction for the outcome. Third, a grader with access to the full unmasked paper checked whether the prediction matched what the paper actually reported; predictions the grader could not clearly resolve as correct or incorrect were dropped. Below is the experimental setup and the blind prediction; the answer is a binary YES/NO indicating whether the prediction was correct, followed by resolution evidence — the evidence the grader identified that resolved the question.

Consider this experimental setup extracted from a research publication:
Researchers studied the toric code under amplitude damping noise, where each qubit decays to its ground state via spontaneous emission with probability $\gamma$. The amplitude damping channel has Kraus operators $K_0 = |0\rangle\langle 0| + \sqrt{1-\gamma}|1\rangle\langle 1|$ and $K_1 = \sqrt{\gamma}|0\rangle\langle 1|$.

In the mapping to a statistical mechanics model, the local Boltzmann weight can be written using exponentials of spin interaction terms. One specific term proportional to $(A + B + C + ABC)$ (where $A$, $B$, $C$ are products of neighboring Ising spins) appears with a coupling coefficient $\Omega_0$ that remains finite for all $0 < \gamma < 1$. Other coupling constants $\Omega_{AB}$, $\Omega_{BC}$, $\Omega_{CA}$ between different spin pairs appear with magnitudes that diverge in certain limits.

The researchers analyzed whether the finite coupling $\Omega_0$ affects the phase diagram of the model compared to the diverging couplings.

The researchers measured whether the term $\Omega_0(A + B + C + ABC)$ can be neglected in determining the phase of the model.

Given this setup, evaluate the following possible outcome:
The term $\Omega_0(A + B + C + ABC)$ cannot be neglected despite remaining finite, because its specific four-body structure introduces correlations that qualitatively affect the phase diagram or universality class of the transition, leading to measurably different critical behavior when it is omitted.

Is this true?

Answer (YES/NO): NO